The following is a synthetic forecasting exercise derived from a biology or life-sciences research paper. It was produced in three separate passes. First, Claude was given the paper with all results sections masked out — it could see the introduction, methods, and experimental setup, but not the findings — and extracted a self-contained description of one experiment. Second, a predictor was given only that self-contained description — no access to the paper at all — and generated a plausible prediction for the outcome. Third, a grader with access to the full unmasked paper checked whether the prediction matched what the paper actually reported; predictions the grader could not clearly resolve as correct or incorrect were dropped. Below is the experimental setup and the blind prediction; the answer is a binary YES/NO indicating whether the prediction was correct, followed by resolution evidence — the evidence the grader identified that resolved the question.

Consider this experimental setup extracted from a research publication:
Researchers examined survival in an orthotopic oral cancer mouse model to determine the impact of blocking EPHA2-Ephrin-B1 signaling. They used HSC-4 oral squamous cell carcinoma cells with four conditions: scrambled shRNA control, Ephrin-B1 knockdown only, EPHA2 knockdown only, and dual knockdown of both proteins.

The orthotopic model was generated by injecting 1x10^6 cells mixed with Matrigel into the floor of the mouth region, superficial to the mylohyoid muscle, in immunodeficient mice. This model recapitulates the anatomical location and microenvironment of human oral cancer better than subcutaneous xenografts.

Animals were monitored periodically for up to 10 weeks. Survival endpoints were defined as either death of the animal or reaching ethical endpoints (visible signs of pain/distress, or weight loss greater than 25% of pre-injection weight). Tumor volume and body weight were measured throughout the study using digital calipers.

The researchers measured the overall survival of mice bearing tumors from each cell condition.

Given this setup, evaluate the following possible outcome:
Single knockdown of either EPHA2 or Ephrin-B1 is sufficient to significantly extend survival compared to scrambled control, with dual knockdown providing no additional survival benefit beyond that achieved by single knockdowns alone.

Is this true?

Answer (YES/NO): NO